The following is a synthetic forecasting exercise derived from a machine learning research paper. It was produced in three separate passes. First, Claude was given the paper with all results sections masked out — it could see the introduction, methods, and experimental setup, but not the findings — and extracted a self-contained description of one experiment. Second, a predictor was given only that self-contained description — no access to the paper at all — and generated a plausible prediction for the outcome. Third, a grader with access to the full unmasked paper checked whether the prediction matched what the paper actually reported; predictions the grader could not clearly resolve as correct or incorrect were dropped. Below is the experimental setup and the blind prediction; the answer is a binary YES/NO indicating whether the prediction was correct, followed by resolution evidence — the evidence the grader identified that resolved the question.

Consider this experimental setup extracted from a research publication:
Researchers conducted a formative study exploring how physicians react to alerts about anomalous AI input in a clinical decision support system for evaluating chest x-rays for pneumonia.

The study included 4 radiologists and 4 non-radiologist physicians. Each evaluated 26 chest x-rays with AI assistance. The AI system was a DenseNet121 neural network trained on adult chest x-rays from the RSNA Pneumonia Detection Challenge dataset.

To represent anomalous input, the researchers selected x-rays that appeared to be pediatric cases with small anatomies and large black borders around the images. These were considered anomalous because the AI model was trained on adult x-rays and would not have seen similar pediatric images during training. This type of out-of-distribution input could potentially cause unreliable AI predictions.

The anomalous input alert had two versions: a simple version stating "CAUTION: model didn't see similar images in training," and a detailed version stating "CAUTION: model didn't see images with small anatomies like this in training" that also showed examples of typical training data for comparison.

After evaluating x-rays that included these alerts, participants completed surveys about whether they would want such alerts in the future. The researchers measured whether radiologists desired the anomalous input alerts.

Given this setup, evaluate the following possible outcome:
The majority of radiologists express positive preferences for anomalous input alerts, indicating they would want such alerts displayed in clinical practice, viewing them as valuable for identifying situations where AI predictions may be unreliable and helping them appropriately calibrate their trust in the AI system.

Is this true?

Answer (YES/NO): NO